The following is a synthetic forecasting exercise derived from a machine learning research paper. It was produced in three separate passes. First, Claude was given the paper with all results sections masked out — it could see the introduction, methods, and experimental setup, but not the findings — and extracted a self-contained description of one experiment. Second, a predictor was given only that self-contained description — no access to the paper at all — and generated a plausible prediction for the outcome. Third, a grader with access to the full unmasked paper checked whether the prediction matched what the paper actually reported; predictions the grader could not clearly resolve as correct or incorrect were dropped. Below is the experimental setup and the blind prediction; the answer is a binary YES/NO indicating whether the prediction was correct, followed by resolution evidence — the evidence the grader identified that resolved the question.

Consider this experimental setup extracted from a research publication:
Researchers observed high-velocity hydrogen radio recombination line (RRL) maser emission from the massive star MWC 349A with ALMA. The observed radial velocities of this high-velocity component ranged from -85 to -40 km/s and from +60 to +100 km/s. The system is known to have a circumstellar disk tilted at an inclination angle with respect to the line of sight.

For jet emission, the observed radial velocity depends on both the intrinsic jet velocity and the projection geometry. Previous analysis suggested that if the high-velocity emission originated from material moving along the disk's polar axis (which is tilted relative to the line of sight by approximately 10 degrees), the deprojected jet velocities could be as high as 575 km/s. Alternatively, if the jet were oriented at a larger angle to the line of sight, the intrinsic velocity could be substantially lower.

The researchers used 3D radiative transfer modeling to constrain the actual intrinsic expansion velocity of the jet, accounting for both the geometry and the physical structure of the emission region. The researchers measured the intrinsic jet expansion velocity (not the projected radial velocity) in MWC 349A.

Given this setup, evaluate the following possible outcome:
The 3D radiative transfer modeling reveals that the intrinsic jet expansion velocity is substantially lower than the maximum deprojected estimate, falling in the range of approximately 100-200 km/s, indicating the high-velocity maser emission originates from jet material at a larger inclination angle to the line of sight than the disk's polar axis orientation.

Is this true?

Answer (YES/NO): NO